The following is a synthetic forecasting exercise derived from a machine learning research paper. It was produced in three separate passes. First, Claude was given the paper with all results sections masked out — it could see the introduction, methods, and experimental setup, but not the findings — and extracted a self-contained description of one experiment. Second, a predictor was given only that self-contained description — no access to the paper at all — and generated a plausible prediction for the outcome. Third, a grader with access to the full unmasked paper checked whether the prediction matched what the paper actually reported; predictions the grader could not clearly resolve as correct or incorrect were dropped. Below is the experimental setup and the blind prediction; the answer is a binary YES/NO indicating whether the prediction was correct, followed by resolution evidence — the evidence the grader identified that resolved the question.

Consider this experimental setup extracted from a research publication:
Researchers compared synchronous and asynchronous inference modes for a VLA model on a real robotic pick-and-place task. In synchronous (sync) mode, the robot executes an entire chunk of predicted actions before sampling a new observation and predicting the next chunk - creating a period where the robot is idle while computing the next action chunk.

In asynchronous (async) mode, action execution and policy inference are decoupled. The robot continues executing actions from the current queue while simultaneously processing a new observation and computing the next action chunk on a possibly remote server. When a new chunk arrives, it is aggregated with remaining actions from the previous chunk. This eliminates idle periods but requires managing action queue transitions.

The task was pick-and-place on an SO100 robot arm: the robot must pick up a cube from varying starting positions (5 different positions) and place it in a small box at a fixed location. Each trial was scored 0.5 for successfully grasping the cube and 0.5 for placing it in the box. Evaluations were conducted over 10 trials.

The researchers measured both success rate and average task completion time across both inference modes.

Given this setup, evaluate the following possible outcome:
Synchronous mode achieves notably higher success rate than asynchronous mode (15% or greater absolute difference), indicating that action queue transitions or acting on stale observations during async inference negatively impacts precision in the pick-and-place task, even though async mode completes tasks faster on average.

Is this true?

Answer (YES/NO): NO